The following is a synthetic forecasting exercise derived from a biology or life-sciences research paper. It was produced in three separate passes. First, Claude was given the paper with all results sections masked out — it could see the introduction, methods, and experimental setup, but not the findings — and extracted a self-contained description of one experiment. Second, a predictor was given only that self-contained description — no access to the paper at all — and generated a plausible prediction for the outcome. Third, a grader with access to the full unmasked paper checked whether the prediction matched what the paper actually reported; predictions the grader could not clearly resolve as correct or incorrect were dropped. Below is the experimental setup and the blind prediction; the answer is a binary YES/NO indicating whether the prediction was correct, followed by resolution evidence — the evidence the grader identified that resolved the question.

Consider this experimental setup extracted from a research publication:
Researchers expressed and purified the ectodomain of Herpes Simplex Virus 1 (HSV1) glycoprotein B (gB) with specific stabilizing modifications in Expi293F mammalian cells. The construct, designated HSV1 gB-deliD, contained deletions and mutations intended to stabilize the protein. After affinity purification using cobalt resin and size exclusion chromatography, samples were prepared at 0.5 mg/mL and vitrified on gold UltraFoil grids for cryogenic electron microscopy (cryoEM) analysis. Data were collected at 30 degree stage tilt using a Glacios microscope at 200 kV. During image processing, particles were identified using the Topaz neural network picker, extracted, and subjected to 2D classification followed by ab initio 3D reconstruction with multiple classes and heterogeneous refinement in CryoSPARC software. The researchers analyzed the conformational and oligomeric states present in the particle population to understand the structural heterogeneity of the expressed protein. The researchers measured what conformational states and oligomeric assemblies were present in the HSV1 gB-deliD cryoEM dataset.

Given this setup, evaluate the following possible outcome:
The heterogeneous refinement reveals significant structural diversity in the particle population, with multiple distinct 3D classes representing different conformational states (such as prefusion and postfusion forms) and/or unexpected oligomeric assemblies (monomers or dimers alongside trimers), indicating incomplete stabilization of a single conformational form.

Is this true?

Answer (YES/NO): YES